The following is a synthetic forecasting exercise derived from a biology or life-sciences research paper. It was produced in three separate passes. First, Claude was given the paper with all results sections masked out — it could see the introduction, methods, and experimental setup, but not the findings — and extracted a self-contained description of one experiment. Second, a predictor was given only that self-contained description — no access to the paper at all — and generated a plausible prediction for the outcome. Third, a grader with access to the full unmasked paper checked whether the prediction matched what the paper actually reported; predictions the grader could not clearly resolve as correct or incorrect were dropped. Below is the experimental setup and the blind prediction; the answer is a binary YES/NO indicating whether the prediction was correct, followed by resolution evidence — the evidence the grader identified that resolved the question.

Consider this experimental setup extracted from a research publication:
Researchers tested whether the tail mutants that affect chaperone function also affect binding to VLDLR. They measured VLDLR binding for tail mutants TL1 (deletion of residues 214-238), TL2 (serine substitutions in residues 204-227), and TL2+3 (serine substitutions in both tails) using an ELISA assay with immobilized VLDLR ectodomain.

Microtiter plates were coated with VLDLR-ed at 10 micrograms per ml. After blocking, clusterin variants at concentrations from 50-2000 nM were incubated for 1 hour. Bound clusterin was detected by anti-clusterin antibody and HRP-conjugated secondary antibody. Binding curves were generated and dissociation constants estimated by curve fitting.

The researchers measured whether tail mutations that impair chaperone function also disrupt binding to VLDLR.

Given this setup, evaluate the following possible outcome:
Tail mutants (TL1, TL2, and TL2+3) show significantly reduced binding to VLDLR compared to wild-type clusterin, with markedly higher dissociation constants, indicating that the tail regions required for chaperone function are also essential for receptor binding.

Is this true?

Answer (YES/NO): YES